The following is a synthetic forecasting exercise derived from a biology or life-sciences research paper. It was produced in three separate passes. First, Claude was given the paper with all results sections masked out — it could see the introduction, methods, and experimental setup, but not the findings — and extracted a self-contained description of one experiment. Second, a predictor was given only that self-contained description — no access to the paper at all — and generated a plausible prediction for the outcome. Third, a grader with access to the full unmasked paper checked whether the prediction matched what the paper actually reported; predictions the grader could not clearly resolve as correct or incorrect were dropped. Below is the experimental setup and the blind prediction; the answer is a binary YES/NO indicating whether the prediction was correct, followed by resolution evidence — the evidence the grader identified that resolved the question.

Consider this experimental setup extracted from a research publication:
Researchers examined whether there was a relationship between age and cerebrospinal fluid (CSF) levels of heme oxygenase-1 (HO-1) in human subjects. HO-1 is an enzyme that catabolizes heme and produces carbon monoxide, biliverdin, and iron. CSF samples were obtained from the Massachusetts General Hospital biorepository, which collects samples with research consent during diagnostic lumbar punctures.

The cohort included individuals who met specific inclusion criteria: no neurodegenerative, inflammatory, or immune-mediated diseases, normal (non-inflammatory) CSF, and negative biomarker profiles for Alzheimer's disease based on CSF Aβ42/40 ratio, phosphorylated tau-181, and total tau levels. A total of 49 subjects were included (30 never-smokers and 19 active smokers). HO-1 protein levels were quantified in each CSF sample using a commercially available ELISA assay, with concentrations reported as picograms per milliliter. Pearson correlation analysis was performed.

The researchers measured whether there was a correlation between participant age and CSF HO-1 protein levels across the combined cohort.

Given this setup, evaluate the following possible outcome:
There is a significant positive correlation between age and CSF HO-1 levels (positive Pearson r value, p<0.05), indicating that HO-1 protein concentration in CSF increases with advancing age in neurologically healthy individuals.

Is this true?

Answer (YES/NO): NO